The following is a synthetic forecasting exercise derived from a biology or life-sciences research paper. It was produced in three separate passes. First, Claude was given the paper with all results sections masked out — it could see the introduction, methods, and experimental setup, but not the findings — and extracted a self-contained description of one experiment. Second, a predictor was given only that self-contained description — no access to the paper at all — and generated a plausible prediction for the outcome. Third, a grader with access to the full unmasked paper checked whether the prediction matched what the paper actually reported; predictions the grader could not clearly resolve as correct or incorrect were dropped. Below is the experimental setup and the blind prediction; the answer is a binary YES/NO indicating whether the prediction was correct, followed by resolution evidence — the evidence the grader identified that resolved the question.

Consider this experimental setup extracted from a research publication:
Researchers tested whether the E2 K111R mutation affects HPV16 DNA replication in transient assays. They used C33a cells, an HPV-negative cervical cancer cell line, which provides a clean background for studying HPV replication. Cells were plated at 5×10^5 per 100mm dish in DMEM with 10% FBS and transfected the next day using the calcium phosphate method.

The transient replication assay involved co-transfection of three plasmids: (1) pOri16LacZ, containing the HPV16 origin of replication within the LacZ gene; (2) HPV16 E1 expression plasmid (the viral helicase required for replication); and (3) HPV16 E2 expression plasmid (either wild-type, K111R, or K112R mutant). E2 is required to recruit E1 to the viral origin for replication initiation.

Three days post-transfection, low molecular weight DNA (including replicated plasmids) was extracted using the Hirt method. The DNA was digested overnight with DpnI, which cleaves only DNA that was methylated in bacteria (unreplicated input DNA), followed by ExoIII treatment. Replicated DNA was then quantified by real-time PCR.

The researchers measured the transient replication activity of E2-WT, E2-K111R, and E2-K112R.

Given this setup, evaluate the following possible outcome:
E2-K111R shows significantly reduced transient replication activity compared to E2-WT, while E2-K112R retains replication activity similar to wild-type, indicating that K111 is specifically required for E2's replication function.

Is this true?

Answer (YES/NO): YES